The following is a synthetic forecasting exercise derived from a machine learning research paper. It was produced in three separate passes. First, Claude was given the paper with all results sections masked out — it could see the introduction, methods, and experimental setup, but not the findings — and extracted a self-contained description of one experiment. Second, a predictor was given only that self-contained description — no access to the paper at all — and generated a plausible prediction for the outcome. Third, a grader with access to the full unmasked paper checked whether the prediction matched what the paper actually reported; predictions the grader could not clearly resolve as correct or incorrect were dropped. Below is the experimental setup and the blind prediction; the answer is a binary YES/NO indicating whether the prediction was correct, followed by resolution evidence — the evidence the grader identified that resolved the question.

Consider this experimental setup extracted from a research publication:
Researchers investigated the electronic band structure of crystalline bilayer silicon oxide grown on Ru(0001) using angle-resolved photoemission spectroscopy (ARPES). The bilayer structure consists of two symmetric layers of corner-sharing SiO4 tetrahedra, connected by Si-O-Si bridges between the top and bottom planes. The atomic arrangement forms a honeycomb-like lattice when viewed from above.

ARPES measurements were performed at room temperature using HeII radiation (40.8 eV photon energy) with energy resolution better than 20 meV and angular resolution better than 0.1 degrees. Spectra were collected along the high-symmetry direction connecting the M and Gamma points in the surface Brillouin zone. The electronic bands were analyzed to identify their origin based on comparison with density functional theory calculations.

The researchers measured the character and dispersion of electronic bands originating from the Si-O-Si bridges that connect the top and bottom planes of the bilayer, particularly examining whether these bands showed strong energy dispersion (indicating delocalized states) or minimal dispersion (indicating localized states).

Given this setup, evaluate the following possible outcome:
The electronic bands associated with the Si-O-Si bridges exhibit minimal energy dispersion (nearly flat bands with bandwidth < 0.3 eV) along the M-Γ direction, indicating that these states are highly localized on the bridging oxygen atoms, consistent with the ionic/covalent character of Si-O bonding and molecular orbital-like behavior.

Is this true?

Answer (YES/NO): NO